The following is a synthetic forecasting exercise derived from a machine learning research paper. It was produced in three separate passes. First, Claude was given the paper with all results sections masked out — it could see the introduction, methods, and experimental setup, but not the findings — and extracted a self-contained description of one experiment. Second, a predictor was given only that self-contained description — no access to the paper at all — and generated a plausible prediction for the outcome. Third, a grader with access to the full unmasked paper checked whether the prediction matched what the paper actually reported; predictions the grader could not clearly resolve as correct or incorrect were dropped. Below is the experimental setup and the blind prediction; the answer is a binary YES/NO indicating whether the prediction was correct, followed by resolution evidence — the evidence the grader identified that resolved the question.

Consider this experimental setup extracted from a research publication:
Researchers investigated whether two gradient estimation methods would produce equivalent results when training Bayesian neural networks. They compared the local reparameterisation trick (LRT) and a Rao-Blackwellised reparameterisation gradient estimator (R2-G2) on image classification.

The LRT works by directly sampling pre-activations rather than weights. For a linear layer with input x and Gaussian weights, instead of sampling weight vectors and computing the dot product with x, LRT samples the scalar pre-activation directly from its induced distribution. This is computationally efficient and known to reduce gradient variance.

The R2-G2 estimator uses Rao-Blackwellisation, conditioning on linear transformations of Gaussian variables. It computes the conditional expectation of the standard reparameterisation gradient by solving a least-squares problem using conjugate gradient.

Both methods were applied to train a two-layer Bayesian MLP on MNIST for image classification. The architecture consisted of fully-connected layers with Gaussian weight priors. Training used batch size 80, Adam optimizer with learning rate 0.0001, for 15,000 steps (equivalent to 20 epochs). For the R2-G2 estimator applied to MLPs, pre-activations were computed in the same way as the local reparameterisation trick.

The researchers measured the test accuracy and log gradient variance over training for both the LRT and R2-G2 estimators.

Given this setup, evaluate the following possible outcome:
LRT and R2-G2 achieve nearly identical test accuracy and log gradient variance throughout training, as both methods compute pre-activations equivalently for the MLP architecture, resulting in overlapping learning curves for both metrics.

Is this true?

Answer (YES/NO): YES